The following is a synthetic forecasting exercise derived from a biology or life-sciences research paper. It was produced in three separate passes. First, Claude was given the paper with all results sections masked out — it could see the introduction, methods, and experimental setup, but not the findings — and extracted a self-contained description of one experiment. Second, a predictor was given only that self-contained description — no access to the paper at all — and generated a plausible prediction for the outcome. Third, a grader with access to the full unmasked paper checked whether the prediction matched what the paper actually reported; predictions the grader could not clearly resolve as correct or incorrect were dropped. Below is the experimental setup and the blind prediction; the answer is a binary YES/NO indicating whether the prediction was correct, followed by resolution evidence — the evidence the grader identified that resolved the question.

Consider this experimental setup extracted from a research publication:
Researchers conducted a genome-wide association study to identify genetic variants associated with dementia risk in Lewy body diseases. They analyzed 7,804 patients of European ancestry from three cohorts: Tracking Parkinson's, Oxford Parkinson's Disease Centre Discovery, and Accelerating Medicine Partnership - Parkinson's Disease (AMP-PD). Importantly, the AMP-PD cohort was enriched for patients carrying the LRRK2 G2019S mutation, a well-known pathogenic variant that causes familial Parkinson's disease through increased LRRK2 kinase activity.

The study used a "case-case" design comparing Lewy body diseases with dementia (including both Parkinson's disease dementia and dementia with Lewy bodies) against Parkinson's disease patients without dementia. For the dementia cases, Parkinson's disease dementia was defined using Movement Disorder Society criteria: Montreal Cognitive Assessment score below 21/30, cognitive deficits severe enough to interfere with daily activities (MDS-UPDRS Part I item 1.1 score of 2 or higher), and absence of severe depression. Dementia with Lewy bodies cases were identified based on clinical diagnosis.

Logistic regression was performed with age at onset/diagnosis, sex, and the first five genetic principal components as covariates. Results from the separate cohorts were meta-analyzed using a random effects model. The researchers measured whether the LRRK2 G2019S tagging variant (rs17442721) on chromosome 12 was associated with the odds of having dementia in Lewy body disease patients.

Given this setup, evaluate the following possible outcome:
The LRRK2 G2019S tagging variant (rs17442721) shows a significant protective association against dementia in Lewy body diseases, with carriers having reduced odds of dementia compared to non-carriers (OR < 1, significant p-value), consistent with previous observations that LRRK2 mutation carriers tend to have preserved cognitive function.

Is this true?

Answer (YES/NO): YES